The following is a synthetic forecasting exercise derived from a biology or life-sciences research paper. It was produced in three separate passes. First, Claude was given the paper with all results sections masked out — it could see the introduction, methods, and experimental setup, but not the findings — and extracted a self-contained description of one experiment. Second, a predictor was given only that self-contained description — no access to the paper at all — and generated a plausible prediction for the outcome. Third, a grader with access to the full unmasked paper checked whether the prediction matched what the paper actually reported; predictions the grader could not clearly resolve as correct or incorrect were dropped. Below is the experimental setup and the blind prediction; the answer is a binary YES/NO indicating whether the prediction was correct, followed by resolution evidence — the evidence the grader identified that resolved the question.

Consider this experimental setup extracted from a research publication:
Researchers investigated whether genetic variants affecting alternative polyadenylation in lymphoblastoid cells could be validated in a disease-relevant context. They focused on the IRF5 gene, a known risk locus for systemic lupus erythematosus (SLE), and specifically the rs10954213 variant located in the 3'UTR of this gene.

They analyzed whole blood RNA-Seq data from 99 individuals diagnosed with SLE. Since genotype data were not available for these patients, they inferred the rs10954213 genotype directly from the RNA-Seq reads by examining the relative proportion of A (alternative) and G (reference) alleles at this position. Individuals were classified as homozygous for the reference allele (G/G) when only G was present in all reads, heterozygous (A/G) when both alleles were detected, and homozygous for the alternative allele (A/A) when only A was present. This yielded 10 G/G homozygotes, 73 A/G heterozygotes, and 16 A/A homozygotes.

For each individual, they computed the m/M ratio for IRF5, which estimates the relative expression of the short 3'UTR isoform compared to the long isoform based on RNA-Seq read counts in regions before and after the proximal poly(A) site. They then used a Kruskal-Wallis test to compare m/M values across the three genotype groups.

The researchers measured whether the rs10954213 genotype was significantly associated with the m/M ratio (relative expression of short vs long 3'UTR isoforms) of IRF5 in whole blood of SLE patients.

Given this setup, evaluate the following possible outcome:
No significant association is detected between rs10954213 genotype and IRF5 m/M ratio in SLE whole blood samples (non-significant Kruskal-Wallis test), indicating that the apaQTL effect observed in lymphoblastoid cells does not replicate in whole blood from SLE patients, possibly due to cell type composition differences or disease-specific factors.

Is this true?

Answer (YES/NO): NO